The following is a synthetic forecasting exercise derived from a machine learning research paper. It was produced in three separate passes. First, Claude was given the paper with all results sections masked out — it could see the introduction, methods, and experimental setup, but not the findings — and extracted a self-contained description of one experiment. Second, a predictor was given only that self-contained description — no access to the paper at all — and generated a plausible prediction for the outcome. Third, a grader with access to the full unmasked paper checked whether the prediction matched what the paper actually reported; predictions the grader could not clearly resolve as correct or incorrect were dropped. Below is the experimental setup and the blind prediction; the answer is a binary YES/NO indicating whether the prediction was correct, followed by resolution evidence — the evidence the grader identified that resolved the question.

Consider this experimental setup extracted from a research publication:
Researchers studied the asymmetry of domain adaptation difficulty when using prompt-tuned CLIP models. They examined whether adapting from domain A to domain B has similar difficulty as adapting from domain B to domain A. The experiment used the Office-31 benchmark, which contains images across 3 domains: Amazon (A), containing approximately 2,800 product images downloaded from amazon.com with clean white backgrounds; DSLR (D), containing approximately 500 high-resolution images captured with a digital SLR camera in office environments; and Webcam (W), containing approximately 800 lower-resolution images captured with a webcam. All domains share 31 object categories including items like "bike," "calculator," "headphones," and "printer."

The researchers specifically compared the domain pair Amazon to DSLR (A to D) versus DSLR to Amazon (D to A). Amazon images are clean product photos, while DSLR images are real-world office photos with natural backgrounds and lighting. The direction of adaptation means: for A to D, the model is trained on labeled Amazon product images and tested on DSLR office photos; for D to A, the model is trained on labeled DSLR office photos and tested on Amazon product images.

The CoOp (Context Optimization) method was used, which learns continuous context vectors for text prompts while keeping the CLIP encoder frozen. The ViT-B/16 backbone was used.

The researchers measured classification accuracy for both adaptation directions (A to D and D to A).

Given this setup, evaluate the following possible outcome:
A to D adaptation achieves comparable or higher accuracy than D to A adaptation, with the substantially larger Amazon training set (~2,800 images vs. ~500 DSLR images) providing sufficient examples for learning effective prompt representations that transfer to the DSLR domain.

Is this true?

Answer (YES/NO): YES